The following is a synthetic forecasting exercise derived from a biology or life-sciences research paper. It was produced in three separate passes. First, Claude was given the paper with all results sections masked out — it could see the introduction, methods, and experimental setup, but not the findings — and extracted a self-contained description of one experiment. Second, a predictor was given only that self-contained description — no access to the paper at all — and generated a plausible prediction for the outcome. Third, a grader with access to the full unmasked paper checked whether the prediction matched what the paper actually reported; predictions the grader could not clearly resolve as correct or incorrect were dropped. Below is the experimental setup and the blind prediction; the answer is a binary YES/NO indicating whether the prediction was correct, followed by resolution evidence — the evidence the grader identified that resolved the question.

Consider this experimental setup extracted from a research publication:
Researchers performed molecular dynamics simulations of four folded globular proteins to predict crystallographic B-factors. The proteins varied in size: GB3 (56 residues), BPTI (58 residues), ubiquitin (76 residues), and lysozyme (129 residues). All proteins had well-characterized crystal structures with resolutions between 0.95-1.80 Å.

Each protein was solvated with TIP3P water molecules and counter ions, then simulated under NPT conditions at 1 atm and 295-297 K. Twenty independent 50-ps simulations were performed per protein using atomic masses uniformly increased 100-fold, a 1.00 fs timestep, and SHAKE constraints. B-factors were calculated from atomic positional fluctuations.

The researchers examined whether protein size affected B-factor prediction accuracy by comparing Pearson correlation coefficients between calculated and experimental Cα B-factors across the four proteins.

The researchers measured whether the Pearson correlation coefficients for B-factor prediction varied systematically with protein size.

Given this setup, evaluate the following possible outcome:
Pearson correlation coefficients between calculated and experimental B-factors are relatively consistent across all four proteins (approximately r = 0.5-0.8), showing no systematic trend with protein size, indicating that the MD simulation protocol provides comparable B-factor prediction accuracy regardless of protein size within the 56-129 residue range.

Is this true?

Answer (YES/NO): NO